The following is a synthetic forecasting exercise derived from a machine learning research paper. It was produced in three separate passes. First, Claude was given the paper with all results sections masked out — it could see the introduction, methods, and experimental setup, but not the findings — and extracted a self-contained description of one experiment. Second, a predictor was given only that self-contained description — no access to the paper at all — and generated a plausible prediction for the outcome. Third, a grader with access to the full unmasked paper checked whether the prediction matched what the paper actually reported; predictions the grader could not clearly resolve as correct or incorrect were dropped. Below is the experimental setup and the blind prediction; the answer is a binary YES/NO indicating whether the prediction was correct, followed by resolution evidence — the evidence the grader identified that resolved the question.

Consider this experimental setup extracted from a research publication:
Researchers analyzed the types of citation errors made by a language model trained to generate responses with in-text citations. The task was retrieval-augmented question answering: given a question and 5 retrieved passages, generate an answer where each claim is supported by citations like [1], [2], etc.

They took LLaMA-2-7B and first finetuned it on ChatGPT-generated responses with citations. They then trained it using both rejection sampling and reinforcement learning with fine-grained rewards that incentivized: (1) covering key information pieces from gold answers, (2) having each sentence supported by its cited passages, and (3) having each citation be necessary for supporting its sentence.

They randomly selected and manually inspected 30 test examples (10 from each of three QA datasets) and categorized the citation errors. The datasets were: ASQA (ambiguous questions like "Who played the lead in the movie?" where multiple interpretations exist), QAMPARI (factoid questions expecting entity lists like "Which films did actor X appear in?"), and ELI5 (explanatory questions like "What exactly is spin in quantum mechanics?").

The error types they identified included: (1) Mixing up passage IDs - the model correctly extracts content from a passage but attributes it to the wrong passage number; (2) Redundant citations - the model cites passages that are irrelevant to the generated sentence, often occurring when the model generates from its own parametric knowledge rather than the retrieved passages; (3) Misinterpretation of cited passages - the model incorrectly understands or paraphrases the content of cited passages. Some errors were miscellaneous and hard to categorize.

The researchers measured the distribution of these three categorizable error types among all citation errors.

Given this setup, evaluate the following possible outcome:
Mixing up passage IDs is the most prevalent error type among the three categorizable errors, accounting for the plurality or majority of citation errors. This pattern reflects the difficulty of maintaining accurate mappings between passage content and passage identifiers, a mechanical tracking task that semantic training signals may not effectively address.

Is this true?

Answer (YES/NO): NO